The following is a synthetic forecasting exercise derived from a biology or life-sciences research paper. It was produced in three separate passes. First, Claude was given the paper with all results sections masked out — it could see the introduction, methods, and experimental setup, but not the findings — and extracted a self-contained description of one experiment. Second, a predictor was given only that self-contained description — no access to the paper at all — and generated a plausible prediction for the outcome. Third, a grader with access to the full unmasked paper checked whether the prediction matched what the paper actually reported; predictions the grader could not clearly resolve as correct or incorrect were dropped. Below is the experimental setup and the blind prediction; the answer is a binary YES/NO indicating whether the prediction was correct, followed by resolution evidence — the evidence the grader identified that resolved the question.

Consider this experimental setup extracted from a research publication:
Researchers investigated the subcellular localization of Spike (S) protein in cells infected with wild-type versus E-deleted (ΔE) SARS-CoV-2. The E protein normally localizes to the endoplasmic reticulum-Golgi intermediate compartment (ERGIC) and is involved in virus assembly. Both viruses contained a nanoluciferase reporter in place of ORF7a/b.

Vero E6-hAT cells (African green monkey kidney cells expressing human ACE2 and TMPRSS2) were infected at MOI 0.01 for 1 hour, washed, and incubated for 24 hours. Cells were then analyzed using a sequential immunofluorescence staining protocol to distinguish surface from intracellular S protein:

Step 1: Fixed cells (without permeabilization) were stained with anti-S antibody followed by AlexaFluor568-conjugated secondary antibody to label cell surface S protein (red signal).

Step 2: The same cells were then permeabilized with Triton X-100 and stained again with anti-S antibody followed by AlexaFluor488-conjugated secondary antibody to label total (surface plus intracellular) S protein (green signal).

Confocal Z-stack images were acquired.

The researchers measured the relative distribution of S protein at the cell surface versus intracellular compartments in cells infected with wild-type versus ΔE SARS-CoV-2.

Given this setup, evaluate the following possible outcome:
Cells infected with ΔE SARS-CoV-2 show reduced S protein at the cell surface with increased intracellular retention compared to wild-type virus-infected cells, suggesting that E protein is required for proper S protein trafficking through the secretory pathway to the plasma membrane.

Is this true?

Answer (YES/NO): NO